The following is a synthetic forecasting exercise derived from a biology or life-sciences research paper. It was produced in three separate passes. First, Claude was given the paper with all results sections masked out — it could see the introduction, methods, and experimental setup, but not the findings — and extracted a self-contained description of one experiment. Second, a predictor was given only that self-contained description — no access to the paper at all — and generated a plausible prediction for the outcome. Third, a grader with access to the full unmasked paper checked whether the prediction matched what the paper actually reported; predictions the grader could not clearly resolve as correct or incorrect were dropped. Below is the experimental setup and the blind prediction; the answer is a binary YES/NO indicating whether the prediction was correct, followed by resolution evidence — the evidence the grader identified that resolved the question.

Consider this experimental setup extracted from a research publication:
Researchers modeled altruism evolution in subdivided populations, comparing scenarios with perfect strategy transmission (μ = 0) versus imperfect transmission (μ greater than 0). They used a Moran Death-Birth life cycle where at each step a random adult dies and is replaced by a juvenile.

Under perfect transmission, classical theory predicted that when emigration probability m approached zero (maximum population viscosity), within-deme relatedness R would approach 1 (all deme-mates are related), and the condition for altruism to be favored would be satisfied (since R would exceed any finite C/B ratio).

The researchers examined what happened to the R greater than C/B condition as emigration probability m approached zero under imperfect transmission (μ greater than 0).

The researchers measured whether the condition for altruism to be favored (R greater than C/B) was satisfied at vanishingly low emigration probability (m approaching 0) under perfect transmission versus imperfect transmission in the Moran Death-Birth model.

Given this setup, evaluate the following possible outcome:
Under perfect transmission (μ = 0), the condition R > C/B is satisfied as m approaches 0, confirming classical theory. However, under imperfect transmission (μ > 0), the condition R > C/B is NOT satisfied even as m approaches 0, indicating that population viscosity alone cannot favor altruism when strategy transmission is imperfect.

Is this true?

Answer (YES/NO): YES